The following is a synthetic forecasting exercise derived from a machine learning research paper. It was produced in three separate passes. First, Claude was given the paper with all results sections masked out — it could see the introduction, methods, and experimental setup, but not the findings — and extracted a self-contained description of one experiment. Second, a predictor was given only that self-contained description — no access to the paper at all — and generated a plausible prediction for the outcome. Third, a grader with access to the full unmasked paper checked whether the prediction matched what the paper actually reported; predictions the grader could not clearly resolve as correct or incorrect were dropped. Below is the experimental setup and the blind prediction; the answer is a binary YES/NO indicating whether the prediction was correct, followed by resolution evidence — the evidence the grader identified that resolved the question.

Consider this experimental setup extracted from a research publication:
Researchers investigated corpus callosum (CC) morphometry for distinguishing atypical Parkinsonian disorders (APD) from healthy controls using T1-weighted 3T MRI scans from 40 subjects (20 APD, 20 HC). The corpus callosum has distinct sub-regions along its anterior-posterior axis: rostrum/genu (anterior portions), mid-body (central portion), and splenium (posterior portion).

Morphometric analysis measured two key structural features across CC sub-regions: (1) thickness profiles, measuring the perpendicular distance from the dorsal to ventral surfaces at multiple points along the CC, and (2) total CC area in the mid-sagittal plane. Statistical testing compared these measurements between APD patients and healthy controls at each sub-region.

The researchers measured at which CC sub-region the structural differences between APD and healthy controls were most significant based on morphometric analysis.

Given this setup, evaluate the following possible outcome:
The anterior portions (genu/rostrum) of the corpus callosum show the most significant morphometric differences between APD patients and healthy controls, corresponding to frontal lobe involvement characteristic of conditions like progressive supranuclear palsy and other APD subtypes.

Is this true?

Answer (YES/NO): NO